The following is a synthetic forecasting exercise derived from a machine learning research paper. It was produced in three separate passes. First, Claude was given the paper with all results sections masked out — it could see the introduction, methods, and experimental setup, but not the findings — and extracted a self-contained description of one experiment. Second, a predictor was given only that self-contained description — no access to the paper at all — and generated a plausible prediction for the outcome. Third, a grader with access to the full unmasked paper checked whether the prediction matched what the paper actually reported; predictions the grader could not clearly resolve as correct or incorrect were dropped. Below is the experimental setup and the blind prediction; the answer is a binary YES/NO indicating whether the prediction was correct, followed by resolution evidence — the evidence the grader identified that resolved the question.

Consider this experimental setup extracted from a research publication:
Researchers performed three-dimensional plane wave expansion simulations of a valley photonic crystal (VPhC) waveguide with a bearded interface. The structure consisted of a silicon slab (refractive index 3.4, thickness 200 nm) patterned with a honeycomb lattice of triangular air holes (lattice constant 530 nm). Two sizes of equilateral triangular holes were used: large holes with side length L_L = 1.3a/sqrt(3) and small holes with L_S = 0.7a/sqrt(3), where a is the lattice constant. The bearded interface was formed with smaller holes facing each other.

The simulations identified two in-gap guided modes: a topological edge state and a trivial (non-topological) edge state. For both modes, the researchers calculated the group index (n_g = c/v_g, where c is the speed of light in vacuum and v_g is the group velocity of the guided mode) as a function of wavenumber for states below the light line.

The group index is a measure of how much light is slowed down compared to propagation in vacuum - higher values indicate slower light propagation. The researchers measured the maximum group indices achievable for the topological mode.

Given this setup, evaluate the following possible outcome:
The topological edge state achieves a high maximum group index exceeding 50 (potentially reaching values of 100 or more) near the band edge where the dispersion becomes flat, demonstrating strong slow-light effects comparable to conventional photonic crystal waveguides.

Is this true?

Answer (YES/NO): NO